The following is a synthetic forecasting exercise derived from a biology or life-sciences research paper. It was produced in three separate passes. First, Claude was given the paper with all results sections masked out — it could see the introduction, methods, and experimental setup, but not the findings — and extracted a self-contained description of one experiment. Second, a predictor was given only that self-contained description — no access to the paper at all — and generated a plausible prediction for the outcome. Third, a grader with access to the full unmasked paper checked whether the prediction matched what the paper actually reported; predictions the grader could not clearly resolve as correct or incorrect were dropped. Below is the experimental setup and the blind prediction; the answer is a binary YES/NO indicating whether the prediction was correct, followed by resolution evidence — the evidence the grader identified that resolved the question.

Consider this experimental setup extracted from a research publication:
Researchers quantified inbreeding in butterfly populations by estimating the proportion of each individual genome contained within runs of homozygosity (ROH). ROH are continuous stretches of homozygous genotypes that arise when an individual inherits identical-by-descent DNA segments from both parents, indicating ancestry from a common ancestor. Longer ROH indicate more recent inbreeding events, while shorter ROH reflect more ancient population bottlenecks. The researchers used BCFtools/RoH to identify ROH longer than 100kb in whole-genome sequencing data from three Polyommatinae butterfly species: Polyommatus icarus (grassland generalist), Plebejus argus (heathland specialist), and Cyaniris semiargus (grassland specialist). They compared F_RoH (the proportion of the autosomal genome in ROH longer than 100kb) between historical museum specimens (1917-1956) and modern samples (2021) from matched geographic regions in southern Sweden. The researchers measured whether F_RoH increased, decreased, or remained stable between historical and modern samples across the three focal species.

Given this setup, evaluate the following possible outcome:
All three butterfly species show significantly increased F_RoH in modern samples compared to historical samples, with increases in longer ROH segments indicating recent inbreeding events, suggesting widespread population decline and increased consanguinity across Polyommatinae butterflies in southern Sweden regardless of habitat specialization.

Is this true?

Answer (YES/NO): NO